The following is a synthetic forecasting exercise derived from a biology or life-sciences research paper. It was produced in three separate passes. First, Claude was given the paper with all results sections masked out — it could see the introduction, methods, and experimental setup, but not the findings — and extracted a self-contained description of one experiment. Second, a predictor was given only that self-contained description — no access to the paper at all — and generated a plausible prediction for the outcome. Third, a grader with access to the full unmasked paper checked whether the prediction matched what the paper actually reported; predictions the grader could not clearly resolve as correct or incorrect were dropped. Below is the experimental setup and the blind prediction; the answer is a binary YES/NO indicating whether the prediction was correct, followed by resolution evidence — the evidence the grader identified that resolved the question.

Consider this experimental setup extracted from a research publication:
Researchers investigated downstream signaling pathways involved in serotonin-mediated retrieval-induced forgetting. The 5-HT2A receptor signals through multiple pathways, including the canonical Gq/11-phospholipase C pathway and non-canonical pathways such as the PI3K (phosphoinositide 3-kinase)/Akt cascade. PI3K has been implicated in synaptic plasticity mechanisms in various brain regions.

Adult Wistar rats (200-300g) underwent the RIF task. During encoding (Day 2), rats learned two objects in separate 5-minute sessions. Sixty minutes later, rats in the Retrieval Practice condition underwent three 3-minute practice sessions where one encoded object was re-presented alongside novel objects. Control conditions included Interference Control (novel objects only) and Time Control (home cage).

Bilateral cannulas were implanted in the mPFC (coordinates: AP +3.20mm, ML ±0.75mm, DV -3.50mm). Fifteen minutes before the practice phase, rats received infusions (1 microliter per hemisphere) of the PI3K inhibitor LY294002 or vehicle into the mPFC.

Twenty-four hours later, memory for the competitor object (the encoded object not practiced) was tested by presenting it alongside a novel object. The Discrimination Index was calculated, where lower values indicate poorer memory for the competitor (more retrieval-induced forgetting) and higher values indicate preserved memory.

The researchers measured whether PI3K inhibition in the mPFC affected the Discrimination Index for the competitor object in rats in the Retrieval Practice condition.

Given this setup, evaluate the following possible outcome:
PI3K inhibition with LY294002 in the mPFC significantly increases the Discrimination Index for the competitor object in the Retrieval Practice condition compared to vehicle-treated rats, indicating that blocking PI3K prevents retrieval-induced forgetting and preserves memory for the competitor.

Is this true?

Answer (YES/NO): YES